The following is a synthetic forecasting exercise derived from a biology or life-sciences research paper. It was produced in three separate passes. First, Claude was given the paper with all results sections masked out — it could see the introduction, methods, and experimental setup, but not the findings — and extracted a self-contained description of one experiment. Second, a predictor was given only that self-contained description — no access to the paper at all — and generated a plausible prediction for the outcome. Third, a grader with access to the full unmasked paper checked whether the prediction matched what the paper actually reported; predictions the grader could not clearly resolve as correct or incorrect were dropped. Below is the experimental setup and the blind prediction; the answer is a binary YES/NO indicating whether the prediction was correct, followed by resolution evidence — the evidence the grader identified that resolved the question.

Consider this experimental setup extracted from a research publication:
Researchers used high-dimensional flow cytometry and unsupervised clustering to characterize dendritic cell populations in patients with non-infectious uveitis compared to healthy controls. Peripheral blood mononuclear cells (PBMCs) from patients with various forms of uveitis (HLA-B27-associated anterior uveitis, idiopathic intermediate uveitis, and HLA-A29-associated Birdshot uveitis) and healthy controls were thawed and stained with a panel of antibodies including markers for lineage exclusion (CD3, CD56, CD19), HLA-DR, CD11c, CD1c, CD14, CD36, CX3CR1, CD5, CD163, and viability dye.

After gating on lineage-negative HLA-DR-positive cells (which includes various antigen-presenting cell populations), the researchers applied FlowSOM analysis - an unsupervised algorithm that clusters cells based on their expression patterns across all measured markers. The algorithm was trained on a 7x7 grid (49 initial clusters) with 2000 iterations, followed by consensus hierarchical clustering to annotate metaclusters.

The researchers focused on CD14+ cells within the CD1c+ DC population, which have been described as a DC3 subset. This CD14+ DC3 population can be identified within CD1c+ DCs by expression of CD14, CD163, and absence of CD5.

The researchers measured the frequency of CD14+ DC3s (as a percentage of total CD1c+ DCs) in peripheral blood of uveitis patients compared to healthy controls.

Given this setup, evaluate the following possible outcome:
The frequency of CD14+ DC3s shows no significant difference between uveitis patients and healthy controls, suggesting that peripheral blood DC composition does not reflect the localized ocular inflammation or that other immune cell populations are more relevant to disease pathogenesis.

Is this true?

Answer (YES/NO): NO